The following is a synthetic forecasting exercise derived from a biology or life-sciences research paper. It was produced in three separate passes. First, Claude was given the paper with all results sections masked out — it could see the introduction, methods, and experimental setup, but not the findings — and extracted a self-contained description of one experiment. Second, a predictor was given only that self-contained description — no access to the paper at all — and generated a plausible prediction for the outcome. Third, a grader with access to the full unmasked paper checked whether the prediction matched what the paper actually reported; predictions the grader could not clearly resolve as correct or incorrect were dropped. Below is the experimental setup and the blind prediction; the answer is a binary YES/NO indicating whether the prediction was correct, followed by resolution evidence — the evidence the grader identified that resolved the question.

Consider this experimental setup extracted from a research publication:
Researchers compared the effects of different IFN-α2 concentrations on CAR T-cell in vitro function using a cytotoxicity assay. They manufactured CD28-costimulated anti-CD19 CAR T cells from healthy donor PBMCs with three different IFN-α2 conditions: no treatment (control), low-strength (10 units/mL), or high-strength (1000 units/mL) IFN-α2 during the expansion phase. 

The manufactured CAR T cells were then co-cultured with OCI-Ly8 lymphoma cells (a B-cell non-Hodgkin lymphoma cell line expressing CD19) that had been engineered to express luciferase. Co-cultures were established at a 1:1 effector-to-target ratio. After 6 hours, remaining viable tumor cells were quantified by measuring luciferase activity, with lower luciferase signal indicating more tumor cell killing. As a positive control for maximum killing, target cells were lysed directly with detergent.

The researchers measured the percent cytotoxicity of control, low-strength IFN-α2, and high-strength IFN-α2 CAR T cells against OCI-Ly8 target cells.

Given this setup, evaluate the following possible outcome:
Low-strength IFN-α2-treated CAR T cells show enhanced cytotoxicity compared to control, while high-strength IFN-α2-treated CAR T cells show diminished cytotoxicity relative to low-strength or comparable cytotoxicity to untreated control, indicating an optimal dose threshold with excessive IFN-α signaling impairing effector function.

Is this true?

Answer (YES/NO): NO